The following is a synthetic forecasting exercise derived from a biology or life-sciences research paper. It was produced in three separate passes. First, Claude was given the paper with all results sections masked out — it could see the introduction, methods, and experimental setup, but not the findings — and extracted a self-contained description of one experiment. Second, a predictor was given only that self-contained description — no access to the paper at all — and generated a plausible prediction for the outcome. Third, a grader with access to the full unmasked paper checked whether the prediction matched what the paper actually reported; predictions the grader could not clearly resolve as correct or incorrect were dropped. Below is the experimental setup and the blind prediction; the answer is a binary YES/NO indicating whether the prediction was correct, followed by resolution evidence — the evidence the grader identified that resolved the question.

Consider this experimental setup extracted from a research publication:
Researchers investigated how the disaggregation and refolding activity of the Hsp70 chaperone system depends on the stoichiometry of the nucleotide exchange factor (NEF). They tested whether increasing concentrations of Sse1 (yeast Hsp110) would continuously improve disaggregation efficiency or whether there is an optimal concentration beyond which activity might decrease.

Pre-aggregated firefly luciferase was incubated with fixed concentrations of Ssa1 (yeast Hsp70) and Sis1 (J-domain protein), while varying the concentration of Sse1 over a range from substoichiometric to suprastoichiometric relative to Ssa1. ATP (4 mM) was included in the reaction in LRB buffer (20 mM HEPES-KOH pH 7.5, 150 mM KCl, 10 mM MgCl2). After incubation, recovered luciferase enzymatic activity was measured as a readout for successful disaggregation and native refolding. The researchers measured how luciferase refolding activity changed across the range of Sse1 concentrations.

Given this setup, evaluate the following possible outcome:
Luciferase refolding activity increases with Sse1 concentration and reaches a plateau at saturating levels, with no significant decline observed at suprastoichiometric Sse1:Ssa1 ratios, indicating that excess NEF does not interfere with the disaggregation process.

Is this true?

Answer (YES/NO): NO